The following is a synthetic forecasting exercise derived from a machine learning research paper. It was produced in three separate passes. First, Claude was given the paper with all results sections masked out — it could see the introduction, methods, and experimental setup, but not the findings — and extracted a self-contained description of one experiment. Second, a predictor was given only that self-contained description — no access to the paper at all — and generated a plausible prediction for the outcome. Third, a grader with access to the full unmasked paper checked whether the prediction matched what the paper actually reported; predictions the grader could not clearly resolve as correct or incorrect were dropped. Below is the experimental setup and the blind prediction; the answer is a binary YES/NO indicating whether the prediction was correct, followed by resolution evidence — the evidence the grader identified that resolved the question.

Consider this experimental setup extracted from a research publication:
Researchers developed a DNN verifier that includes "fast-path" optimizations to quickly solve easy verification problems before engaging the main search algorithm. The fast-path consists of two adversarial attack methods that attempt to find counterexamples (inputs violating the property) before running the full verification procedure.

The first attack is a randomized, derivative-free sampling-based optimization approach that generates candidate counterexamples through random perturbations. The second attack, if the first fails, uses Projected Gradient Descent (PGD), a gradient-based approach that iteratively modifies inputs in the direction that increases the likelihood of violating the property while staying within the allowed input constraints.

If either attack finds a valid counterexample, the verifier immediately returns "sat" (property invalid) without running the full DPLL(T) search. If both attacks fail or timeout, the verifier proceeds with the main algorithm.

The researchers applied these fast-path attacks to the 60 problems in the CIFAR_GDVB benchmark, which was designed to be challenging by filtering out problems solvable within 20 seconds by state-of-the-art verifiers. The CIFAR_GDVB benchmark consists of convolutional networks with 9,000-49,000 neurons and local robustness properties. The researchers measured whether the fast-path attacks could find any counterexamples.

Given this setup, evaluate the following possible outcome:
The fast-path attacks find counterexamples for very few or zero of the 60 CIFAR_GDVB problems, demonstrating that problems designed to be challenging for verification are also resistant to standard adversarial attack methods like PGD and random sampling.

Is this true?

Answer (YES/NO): YES